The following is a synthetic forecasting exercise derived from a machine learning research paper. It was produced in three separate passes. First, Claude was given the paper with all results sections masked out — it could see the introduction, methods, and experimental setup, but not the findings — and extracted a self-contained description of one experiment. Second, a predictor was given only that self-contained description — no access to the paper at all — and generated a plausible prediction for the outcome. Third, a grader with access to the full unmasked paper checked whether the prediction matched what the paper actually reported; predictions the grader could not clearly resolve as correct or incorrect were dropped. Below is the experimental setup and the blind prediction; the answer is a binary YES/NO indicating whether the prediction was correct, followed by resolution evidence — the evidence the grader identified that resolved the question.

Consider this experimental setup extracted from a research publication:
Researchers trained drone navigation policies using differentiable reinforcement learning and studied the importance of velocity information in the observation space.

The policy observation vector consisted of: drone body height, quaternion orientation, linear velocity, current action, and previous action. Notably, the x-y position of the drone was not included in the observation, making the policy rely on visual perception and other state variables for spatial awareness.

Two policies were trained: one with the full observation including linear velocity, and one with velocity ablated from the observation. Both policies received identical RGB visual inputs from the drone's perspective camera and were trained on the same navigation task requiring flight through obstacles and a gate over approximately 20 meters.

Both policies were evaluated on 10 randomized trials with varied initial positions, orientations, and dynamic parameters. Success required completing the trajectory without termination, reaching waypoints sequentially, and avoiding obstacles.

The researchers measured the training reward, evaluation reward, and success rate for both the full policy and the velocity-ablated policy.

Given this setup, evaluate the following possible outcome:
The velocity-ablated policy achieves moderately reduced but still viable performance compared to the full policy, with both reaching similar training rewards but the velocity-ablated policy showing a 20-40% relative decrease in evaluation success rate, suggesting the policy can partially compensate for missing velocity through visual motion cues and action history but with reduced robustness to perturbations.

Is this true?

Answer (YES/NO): NO